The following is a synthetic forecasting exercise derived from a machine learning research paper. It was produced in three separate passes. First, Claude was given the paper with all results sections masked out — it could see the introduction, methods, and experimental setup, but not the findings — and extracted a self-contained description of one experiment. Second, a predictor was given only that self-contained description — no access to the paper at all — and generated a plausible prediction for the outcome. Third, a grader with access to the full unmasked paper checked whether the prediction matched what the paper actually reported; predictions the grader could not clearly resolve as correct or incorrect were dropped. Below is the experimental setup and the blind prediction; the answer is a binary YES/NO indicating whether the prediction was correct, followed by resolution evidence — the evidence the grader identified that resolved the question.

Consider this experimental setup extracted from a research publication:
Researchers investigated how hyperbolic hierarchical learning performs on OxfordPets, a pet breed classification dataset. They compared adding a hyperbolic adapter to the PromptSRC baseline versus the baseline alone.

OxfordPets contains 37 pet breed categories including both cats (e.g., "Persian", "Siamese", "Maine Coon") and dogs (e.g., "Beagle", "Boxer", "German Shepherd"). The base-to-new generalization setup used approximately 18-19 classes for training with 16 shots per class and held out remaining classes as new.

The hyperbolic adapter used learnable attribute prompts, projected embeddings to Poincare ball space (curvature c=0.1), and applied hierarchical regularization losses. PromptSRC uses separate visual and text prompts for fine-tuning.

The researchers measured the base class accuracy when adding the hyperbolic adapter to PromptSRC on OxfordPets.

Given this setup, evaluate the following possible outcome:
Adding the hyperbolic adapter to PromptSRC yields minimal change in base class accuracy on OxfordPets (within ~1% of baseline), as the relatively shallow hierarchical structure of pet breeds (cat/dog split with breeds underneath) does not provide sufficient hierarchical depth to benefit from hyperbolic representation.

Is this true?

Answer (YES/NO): NO